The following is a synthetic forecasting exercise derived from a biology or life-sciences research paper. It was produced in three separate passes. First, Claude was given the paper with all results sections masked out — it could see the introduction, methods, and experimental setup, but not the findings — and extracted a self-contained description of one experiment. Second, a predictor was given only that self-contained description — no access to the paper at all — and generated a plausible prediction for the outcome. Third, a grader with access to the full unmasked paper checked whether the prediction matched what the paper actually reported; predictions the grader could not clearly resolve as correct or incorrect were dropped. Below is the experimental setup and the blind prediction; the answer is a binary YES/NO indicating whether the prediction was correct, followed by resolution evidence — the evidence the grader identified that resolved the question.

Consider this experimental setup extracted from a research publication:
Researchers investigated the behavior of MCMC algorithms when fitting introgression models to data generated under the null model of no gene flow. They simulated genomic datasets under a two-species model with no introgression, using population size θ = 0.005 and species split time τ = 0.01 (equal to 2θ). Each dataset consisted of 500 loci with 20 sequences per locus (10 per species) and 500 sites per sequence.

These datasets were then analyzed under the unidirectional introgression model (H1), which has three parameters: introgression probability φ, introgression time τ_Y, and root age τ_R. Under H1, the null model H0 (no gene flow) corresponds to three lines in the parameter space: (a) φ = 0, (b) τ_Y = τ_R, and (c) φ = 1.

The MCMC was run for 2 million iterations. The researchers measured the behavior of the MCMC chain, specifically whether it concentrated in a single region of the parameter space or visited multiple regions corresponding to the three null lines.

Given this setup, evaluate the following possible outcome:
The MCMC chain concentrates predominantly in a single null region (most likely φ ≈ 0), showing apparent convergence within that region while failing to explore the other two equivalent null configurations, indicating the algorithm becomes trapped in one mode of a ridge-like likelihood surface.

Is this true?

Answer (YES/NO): NO